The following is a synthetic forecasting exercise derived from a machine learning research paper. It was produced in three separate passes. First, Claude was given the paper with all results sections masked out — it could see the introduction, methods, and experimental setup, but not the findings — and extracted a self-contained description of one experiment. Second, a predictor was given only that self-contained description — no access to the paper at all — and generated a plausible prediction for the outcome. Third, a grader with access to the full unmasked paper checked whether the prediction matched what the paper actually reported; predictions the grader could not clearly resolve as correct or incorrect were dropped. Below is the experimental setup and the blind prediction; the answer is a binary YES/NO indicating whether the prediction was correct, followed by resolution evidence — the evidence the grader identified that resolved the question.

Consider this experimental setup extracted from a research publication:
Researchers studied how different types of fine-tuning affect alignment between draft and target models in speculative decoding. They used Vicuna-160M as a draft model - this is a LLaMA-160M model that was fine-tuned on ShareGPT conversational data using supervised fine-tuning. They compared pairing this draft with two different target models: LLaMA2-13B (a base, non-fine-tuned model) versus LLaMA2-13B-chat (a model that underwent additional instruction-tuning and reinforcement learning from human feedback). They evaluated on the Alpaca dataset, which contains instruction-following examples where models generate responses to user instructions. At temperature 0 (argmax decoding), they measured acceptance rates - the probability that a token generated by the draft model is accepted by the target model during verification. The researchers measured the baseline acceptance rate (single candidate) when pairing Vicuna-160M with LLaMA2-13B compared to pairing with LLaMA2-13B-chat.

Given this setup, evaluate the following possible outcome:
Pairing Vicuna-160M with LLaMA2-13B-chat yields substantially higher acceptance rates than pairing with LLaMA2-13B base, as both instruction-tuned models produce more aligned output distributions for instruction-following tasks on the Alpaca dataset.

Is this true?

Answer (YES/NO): NO